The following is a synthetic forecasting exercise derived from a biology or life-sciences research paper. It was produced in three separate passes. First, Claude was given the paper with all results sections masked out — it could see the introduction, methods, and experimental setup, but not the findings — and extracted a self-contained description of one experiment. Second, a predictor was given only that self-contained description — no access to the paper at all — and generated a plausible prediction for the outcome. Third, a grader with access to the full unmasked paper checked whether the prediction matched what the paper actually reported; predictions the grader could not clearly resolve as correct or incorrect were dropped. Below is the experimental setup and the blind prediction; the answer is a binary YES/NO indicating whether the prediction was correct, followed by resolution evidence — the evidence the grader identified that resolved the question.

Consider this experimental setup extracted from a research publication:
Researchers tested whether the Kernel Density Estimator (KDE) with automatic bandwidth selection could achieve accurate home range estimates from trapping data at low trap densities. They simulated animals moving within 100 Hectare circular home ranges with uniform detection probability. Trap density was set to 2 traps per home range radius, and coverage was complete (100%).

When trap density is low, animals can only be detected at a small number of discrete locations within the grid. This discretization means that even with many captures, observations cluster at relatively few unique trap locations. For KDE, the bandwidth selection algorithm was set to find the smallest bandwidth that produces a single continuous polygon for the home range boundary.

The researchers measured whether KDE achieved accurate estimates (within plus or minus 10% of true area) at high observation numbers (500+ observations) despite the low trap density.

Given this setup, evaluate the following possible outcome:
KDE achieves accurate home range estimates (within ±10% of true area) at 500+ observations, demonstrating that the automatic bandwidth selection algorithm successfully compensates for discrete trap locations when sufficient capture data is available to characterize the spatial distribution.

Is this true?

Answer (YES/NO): YES